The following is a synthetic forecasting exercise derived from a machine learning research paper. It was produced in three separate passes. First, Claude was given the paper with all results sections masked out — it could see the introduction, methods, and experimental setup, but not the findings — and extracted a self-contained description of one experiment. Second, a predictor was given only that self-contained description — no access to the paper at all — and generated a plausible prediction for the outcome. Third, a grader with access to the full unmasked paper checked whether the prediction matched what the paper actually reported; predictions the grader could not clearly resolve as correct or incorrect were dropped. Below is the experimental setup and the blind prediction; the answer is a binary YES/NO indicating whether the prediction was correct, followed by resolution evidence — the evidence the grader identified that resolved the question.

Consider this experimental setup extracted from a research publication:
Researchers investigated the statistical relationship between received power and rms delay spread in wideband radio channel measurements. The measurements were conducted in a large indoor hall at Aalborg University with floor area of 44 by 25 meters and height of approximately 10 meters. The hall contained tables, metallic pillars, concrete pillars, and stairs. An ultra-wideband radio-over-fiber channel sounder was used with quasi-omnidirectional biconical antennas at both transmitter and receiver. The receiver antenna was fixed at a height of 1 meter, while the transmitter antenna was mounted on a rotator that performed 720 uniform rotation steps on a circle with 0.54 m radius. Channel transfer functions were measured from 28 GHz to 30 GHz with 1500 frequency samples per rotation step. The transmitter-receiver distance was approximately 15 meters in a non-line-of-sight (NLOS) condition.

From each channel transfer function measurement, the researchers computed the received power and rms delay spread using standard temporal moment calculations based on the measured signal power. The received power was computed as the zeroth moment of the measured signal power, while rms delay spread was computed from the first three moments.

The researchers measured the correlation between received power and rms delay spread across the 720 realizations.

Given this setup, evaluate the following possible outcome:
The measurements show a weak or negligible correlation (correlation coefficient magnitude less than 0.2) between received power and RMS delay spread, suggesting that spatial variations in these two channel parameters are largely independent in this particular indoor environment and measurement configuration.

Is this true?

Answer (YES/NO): NO